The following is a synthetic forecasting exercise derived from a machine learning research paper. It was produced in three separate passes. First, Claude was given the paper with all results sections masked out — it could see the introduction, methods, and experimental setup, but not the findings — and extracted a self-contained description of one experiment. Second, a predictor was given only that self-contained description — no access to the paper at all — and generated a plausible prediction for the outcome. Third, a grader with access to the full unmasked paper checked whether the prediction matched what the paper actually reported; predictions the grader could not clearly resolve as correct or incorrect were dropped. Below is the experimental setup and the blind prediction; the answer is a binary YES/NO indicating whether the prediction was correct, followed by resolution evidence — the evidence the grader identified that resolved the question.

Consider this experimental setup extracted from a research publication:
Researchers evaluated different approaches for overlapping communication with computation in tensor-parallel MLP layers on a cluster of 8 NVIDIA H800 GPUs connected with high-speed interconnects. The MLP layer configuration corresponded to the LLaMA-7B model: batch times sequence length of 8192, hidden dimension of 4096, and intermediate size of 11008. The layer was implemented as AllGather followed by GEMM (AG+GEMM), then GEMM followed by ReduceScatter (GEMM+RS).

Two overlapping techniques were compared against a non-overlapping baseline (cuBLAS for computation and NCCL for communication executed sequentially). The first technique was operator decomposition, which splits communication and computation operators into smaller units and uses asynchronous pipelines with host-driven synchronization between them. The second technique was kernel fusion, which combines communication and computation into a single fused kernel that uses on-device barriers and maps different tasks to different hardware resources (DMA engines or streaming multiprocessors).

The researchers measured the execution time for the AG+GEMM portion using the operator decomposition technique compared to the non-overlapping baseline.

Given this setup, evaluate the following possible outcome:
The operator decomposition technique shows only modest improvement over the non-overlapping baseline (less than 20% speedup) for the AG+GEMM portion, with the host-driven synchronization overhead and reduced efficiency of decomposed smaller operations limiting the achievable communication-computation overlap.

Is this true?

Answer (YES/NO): NO